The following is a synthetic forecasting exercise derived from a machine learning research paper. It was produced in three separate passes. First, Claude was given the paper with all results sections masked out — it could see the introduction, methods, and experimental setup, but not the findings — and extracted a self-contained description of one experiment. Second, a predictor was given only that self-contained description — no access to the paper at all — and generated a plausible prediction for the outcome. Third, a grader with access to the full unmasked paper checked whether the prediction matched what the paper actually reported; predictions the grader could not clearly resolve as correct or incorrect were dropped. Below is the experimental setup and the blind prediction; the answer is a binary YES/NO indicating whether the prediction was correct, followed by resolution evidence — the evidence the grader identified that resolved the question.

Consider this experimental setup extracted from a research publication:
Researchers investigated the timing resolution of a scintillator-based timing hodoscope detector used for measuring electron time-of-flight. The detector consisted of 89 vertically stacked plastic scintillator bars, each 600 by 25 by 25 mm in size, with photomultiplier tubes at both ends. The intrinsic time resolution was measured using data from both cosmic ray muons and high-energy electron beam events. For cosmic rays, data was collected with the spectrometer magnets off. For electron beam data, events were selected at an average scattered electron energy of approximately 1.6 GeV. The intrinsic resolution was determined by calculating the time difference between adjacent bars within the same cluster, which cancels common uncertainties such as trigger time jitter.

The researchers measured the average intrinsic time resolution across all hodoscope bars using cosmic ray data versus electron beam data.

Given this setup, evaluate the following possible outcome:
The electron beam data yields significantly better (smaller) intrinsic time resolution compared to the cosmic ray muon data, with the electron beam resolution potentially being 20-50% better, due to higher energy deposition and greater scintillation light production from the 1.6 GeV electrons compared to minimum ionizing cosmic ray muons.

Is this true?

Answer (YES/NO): NO